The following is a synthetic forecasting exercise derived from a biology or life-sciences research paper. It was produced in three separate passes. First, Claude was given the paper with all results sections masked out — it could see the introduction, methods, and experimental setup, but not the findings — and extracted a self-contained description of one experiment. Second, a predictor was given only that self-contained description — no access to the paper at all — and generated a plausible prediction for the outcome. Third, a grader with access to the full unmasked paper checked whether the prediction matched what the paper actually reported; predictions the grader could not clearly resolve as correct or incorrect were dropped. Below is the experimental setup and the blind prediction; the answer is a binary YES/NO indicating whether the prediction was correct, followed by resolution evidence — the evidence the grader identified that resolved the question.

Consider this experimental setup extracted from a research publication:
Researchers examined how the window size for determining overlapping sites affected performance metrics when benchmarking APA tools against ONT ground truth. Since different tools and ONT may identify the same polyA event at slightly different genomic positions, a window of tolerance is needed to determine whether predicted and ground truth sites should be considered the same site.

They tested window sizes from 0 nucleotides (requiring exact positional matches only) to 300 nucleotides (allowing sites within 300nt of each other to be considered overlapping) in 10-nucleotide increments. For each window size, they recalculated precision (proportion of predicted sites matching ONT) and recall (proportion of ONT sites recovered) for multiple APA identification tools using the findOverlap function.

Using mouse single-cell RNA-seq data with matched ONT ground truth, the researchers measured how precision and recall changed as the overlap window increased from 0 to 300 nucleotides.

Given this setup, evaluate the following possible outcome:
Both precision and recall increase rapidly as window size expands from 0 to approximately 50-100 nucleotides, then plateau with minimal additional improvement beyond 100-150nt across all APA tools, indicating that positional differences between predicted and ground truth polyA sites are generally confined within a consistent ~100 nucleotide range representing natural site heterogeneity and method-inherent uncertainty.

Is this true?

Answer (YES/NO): NO